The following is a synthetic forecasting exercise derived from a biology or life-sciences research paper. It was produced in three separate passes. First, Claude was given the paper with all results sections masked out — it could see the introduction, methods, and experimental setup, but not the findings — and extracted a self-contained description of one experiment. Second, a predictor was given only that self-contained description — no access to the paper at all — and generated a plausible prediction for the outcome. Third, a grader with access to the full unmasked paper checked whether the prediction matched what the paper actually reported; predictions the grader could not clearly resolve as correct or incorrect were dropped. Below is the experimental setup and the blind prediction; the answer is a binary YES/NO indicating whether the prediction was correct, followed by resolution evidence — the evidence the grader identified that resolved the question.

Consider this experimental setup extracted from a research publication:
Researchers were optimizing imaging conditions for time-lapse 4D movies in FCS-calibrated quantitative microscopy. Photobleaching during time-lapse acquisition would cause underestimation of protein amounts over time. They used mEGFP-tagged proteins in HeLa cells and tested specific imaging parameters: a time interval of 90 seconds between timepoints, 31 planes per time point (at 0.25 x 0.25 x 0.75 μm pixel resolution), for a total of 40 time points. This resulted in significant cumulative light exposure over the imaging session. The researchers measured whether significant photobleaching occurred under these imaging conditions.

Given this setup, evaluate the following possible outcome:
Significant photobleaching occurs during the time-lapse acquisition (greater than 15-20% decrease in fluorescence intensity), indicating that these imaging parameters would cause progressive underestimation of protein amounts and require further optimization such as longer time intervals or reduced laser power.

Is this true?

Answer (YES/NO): NO